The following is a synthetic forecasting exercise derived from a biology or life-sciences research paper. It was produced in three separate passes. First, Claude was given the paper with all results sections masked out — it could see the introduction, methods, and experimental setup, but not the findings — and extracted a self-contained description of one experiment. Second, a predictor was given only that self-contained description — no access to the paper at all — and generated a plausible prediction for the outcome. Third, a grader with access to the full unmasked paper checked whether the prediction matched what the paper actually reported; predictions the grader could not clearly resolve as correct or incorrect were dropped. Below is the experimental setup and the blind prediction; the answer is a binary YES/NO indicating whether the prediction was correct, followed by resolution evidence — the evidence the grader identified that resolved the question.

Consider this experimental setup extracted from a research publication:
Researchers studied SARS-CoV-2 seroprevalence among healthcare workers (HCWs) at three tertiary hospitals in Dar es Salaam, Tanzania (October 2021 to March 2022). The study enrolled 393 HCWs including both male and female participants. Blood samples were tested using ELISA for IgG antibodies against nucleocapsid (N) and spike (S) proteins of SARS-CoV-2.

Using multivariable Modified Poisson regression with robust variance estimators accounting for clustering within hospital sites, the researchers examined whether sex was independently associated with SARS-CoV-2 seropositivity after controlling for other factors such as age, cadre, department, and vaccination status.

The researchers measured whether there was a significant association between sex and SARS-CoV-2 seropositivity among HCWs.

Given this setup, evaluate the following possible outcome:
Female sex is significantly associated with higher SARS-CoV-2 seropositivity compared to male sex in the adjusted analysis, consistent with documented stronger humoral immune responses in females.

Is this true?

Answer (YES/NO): NO